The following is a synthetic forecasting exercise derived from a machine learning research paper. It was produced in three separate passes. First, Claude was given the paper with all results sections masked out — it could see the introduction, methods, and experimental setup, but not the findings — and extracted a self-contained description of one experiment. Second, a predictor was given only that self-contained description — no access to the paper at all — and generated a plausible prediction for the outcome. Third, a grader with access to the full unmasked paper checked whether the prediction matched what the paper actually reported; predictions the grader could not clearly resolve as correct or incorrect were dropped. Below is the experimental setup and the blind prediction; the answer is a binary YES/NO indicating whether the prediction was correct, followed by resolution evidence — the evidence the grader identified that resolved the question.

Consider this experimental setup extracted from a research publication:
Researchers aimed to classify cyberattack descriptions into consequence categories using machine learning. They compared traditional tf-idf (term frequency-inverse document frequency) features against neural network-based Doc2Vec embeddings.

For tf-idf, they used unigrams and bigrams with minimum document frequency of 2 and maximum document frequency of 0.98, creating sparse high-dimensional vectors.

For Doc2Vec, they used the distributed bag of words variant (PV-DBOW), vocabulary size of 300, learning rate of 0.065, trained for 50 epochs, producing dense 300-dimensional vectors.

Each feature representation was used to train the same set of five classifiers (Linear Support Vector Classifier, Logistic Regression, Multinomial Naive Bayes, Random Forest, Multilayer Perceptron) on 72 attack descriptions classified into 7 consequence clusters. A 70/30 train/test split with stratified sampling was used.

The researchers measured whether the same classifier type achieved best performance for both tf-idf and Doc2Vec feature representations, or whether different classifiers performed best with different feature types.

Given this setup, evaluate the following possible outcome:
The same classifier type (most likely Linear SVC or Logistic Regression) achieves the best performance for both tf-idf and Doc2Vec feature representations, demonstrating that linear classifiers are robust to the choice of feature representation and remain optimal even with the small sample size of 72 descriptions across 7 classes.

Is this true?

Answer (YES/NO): YES